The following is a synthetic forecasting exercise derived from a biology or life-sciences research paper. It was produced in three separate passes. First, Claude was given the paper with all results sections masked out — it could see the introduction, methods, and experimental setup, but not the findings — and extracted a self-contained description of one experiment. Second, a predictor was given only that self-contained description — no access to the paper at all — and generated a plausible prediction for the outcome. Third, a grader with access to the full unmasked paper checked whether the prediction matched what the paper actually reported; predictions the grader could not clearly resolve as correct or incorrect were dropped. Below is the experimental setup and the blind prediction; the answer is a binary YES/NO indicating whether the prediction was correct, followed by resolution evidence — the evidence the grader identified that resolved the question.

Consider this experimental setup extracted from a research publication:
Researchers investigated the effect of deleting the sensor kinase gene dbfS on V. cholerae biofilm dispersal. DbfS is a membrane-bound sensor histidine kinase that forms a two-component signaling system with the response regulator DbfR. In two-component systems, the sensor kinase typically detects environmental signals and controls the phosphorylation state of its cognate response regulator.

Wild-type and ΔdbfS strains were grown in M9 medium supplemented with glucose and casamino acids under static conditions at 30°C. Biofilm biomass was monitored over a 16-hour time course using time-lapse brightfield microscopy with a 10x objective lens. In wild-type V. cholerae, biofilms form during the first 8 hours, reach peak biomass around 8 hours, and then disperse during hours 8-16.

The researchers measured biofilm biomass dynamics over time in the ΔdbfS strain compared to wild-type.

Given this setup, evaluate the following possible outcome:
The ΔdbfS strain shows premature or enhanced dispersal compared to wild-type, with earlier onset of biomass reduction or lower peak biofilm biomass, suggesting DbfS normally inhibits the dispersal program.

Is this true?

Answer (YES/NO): NO